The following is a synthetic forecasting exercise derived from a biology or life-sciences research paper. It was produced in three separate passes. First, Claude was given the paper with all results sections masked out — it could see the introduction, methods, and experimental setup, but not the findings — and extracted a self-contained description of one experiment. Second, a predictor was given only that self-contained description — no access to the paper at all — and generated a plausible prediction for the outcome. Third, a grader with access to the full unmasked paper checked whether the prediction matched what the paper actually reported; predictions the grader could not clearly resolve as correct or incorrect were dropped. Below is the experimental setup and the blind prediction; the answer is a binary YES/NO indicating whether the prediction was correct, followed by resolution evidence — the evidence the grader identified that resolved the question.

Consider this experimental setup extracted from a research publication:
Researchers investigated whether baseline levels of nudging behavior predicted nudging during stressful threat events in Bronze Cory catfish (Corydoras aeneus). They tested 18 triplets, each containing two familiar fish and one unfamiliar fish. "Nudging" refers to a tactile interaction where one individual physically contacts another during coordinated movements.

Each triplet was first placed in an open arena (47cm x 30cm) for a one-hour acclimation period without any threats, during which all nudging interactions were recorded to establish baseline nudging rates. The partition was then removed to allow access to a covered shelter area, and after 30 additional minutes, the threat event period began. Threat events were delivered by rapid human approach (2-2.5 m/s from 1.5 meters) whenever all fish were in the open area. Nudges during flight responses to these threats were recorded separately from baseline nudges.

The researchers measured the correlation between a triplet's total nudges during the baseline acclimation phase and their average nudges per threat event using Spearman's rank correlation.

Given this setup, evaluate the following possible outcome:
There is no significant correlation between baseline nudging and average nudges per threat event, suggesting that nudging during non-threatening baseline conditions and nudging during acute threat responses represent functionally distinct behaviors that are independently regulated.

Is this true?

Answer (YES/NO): NO